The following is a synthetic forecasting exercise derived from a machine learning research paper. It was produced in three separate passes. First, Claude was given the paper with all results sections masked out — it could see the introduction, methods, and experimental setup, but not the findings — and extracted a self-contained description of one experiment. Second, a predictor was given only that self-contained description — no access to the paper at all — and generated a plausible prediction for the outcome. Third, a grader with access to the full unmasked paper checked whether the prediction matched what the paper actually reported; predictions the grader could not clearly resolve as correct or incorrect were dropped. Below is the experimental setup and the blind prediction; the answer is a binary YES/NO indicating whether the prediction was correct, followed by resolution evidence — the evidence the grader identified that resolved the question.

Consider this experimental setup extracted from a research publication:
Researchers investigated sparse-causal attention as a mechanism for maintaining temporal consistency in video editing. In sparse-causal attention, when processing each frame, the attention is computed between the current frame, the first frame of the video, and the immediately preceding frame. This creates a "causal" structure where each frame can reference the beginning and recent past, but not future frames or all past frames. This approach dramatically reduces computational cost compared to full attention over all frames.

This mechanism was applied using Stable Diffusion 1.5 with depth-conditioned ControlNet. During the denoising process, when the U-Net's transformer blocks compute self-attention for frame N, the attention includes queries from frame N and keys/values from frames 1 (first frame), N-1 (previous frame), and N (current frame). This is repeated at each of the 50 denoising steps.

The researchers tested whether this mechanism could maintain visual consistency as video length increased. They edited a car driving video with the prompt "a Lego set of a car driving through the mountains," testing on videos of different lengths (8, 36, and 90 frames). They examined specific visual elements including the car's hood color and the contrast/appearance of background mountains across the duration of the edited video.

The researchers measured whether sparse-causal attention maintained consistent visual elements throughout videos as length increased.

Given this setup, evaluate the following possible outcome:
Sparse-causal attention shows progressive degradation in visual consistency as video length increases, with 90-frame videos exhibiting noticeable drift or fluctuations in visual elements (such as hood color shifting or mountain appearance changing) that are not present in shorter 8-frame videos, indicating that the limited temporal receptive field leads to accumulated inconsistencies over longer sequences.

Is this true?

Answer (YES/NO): YES